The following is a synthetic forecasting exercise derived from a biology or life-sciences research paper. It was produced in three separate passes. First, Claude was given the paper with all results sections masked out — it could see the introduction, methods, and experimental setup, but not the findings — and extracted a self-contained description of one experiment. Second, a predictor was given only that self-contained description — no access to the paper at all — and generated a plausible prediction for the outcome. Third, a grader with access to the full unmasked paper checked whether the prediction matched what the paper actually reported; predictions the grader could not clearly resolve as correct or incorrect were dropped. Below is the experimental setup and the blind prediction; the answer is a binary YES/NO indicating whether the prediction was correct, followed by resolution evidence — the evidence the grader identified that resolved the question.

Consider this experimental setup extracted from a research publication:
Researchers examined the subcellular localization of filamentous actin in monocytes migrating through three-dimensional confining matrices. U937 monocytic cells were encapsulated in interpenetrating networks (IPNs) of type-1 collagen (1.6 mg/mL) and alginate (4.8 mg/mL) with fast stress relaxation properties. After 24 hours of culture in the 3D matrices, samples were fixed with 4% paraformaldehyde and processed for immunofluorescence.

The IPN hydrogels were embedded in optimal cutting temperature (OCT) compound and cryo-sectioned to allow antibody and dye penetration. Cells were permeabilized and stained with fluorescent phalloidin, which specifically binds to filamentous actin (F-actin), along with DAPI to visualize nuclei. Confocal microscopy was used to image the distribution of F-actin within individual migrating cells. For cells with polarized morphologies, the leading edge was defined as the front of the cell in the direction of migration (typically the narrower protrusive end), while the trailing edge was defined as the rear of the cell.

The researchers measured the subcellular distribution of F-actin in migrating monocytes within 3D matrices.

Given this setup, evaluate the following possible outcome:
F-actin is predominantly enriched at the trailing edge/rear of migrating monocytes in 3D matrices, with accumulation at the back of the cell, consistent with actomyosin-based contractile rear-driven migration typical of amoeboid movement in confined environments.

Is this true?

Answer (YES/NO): YES